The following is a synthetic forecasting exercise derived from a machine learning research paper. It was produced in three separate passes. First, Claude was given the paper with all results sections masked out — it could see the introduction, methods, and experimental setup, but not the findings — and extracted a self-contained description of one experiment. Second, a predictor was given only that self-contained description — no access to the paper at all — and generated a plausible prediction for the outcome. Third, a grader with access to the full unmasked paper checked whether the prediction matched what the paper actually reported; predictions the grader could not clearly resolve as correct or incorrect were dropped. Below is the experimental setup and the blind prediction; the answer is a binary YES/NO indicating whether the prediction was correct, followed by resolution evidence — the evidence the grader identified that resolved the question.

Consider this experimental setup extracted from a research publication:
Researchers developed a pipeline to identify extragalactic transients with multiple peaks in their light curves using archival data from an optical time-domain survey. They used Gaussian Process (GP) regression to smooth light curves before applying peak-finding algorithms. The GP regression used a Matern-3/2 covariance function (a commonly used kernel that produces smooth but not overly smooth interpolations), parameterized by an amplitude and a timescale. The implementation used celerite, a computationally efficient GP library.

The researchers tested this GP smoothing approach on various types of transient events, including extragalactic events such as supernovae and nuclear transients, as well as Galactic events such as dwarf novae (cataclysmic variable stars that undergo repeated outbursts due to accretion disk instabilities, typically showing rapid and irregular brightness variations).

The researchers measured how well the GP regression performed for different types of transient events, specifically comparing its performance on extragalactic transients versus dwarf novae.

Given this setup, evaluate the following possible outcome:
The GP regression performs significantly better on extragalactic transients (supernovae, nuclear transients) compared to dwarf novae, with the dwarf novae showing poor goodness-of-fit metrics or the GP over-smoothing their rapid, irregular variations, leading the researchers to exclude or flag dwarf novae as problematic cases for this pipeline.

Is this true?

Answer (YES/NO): YES